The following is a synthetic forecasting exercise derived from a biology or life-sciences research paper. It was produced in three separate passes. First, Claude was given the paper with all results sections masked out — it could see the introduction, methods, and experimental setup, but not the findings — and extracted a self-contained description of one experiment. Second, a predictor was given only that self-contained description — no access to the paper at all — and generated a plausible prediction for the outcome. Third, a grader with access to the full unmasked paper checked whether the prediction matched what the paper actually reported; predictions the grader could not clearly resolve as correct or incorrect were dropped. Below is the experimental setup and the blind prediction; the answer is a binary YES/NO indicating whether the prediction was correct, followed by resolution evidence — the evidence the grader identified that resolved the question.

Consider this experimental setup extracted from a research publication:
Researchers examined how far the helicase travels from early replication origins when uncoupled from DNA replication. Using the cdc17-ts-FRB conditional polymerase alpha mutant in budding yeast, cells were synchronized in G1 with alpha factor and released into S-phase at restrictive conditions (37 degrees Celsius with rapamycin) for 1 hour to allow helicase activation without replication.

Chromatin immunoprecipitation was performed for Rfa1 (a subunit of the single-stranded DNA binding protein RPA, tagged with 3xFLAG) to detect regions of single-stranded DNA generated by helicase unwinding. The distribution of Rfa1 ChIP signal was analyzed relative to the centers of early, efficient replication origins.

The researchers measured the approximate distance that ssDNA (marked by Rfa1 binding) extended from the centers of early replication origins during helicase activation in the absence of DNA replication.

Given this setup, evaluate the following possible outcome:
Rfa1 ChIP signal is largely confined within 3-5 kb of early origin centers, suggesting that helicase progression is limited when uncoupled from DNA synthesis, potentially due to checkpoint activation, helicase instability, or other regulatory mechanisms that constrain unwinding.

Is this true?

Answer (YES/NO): NO